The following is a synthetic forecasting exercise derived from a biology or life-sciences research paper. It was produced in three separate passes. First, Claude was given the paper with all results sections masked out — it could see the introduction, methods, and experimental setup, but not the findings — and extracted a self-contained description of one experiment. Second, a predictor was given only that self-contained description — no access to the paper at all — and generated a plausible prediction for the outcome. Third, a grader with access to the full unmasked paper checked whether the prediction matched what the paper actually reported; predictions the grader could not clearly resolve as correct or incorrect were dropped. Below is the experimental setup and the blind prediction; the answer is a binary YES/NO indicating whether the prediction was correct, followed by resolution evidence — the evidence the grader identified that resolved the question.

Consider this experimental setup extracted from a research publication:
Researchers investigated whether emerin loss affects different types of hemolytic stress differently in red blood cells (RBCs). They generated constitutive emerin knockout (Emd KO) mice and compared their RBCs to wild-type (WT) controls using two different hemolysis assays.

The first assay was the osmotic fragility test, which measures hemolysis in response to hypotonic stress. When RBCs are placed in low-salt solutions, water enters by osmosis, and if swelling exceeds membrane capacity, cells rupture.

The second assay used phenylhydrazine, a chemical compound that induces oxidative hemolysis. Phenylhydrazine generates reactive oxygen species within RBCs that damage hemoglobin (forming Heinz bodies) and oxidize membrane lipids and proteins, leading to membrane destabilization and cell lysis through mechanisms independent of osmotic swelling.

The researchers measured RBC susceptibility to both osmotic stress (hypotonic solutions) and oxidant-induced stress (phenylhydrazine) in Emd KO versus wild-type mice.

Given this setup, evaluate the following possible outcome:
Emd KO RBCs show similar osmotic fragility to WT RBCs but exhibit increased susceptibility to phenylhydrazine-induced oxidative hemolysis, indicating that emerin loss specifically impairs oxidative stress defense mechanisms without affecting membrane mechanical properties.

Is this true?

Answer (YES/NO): NO